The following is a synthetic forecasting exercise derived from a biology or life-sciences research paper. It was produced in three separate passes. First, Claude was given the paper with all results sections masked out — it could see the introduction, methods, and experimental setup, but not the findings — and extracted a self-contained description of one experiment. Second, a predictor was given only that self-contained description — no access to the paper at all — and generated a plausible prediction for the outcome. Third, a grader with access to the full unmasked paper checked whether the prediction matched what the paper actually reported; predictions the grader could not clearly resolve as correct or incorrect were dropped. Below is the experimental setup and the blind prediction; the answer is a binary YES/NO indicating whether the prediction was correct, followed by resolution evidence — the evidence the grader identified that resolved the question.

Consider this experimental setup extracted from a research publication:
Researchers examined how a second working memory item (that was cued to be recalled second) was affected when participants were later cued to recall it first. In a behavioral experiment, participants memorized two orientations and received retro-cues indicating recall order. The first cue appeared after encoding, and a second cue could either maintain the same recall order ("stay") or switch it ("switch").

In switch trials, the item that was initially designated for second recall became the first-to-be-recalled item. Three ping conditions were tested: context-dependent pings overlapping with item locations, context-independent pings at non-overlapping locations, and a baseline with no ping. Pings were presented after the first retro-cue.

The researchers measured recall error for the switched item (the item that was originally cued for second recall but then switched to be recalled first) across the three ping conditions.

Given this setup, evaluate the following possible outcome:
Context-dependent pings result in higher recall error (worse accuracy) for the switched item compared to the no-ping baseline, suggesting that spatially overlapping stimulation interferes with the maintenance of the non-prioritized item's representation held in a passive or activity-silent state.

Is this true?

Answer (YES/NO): NO